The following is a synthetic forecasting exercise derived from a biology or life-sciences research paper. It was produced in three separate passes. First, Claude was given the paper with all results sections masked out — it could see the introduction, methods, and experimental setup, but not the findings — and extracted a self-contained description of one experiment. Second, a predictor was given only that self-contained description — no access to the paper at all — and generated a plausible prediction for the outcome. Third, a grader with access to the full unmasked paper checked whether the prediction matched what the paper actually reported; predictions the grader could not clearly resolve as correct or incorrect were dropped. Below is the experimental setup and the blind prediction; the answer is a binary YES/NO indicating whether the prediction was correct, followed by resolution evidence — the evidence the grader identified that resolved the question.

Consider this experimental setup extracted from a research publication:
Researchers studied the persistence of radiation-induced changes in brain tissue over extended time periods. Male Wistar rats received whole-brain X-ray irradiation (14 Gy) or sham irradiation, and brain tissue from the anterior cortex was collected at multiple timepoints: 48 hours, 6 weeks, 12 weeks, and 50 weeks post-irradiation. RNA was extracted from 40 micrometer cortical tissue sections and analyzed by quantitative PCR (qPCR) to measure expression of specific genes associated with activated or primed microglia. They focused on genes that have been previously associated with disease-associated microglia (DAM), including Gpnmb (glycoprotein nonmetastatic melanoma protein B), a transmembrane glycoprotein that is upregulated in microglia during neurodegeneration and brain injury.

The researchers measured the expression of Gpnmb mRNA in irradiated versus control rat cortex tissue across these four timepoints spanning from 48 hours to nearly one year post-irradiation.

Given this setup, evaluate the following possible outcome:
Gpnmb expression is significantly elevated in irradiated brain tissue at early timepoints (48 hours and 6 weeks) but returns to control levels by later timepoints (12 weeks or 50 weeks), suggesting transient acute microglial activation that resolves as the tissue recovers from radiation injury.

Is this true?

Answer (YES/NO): NO